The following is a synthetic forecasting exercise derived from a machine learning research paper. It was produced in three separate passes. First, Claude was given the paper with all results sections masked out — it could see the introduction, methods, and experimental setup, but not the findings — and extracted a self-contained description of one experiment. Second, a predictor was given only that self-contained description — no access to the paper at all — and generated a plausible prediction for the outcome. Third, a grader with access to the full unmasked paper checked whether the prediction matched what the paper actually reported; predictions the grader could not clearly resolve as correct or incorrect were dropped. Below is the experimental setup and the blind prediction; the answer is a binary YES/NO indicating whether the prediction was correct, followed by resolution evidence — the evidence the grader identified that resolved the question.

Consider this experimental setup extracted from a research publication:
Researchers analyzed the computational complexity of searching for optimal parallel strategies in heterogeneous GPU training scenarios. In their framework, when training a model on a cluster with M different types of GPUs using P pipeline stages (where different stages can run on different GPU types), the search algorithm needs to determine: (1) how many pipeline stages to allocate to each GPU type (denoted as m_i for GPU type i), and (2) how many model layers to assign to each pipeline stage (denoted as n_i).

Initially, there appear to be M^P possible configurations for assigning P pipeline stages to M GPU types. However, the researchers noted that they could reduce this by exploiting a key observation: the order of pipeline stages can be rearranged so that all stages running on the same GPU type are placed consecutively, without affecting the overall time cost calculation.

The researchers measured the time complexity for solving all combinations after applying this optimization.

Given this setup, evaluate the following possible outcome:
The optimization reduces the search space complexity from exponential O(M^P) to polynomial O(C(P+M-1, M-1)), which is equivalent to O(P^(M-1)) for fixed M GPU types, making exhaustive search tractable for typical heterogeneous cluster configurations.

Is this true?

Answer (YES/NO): NO